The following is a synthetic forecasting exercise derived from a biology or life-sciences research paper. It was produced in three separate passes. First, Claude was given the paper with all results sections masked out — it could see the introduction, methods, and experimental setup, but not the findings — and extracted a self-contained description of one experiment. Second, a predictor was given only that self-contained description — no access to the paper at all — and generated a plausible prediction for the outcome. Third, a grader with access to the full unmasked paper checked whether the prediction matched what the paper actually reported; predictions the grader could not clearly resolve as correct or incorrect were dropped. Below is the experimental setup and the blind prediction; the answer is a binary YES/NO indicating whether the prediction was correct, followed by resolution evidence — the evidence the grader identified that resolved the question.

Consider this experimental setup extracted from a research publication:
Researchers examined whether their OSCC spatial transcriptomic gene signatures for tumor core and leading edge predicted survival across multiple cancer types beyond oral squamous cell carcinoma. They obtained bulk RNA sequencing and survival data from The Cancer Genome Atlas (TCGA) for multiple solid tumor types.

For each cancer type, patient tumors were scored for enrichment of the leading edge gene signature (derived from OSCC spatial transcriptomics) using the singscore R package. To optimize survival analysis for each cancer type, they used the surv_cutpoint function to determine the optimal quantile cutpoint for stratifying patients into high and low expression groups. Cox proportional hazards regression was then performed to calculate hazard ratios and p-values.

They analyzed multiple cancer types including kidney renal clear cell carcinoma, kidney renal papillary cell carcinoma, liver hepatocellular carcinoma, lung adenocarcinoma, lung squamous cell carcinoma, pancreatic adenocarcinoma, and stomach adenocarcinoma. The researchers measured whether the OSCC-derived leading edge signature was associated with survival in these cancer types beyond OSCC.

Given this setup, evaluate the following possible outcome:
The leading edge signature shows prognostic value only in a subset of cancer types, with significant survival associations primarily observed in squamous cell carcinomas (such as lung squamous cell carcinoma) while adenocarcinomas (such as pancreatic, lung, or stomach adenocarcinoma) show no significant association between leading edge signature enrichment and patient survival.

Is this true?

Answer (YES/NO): NO